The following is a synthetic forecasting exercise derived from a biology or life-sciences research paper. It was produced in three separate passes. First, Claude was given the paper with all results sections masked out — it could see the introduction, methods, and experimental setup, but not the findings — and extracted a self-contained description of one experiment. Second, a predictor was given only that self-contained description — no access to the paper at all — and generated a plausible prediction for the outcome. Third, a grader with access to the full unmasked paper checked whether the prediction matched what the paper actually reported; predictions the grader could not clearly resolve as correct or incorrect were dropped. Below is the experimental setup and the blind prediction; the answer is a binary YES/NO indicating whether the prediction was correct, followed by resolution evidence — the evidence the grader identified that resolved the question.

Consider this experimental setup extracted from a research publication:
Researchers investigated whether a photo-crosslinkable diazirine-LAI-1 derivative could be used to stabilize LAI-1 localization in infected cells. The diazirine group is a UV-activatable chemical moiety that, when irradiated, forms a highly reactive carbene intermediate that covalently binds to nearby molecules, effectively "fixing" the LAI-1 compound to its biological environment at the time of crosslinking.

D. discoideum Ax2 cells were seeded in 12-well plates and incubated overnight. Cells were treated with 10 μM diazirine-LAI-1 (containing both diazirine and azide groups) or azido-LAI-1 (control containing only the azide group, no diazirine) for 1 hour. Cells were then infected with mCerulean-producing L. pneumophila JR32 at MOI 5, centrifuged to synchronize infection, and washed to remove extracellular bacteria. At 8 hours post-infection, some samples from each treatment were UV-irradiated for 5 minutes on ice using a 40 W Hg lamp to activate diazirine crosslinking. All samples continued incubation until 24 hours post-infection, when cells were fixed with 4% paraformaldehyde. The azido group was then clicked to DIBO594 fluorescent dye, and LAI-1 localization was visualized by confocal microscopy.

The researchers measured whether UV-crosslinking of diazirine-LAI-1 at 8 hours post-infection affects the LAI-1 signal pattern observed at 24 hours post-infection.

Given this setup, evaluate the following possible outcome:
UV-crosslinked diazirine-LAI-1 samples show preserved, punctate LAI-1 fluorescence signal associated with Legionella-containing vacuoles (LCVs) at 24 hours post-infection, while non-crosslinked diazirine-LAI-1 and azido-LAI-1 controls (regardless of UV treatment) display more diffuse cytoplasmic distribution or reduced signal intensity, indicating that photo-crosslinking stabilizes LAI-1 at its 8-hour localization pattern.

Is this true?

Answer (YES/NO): NO